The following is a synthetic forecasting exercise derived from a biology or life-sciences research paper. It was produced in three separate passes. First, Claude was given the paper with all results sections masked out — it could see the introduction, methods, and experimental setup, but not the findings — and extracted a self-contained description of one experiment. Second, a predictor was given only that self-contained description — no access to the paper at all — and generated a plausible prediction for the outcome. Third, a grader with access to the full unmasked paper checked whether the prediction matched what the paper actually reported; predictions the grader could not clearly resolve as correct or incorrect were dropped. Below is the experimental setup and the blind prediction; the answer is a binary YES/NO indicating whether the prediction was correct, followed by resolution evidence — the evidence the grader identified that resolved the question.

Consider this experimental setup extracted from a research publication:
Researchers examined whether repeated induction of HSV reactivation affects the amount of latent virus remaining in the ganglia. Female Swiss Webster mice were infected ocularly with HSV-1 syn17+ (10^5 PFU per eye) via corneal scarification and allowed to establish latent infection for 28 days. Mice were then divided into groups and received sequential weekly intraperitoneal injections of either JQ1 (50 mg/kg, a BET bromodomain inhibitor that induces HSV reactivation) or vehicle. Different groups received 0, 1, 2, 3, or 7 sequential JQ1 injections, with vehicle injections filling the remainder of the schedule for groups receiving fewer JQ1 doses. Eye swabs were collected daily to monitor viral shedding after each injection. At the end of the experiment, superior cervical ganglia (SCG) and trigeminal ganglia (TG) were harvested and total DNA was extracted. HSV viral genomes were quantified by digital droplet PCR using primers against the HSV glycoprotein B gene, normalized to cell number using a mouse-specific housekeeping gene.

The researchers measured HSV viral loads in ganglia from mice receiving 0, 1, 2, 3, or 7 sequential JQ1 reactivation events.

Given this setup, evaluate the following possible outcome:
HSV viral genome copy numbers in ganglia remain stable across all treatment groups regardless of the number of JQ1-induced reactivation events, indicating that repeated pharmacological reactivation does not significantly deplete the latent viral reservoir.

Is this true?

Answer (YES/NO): YES